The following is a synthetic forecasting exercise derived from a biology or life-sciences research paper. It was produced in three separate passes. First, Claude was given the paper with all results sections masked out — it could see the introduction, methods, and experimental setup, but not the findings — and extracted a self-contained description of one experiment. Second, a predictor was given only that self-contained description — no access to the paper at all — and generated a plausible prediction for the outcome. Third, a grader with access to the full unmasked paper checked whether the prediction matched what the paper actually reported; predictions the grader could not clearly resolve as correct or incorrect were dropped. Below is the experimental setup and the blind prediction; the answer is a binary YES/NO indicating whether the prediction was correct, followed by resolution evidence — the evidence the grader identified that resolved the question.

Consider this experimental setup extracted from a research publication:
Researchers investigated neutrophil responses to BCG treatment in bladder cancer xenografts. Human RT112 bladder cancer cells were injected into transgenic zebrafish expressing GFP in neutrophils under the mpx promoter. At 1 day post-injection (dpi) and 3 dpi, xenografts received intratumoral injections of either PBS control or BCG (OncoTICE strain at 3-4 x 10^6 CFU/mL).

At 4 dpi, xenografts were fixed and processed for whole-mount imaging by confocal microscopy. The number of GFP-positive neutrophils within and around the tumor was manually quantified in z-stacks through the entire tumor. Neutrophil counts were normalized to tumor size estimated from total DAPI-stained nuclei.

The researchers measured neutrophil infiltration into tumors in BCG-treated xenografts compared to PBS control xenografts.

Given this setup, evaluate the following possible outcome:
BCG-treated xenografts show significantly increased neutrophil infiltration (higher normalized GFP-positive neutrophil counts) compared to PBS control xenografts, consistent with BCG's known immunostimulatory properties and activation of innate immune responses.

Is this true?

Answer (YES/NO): NO